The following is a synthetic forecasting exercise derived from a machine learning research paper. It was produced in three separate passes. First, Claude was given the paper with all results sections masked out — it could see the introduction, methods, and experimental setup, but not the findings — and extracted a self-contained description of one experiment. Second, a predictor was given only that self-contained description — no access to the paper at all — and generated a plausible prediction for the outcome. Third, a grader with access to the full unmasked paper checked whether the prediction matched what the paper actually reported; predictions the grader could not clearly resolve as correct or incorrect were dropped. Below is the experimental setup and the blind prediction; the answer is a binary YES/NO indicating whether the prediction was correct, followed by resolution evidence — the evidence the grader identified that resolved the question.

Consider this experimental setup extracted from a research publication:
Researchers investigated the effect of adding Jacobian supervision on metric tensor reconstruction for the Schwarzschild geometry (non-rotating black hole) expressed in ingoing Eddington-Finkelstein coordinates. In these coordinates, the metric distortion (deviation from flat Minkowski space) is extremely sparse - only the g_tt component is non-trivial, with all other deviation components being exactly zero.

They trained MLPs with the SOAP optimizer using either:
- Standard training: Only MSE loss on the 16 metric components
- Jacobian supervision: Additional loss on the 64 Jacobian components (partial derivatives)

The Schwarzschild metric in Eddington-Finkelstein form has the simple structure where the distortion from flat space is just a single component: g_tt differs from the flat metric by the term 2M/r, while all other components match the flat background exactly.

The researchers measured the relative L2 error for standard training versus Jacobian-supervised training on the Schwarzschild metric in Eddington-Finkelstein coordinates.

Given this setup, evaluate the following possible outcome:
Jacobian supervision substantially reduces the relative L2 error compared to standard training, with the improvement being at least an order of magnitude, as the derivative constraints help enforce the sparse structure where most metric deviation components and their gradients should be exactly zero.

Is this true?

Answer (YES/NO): NO